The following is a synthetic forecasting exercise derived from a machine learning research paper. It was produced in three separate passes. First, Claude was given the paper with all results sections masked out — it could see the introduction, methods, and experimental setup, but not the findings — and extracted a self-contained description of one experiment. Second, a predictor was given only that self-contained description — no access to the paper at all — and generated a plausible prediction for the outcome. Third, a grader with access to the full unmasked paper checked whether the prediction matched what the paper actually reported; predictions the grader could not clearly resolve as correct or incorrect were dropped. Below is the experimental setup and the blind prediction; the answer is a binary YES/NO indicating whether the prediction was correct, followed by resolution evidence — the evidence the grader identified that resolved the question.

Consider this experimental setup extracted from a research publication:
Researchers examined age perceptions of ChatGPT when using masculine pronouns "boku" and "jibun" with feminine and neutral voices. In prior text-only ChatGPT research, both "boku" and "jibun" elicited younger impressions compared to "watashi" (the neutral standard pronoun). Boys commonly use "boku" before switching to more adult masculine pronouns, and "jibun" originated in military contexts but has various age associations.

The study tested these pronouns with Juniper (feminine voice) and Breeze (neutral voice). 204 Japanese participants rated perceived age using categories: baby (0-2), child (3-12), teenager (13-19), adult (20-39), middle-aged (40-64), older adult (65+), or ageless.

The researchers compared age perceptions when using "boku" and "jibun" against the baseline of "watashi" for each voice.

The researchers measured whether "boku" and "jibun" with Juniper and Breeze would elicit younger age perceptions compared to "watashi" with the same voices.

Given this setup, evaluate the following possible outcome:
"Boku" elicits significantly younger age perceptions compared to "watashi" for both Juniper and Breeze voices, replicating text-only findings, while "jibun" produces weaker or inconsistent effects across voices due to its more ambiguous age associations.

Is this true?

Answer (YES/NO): NO